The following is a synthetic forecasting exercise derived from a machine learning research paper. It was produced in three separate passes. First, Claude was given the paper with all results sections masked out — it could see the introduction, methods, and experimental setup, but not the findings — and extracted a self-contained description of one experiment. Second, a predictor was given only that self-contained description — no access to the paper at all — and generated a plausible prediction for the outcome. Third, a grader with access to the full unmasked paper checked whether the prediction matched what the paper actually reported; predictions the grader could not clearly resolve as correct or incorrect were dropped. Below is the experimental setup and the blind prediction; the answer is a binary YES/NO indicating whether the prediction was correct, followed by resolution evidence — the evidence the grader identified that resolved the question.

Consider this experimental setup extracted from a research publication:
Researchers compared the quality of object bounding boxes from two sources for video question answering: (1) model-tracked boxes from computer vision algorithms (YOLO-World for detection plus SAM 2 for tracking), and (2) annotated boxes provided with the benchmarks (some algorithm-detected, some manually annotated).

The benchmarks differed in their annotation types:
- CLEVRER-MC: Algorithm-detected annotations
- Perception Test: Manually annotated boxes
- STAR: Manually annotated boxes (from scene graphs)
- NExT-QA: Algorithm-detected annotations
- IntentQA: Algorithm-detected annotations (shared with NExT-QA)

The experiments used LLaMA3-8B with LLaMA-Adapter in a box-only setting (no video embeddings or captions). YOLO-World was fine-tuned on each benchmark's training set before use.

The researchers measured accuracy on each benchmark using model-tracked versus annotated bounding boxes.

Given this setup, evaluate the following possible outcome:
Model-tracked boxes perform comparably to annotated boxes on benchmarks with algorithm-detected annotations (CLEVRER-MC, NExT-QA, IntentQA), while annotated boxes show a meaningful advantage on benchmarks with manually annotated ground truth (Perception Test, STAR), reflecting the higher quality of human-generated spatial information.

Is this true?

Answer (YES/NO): NO